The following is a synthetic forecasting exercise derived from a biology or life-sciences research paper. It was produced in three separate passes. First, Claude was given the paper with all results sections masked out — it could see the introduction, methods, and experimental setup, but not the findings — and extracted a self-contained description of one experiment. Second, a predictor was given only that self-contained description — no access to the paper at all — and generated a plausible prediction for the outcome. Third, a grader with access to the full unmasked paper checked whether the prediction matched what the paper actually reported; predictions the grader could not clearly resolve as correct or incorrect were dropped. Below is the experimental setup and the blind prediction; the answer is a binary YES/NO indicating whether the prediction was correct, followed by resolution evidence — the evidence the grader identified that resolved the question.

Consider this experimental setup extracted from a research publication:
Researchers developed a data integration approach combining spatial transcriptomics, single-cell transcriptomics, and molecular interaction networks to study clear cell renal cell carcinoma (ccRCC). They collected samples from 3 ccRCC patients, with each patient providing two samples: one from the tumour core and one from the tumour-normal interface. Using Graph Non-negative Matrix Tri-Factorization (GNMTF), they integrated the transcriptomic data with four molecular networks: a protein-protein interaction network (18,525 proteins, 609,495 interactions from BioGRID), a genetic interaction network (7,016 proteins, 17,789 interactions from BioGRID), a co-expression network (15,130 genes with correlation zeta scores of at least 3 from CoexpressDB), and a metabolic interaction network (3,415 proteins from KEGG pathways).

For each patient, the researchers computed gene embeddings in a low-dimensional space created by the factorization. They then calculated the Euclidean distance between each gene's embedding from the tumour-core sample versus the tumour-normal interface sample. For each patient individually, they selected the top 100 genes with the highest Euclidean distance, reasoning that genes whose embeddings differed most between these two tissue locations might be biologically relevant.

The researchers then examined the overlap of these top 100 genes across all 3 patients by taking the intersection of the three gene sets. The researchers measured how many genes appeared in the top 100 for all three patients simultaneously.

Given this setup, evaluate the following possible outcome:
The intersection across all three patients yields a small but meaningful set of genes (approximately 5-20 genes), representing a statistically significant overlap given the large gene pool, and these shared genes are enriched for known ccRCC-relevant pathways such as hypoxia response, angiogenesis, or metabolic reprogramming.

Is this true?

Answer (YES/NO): NO